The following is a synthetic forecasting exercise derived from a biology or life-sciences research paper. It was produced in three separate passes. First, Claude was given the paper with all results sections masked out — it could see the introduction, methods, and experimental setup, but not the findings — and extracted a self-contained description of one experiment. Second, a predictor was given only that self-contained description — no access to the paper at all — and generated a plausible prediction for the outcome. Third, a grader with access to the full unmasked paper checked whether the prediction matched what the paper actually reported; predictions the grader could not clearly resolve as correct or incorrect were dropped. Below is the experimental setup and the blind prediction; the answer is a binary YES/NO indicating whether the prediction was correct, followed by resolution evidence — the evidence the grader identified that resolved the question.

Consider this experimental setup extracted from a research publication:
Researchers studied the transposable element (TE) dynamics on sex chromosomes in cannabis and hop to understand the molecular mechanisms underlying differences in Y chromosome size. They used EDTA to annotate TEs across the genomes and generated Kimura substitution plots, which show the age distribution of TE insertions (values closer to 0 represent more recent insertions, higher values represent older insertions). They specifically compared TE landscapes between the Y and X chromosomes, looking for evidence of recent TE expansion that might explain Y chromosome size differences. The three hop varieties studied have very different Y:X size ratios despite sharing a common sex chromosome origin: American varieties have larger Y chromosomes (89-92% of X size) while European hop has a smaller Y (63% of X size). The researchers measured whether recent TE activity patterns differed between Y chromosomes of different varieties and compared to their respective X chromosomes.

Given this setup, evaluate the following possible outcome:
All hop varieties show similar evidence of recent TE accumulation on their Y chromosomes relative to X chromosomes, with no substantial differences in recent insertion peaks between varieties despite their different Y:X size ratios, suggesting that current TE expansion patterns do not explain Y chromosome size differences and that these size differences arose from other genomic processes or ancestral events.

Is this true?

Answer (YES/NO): NO